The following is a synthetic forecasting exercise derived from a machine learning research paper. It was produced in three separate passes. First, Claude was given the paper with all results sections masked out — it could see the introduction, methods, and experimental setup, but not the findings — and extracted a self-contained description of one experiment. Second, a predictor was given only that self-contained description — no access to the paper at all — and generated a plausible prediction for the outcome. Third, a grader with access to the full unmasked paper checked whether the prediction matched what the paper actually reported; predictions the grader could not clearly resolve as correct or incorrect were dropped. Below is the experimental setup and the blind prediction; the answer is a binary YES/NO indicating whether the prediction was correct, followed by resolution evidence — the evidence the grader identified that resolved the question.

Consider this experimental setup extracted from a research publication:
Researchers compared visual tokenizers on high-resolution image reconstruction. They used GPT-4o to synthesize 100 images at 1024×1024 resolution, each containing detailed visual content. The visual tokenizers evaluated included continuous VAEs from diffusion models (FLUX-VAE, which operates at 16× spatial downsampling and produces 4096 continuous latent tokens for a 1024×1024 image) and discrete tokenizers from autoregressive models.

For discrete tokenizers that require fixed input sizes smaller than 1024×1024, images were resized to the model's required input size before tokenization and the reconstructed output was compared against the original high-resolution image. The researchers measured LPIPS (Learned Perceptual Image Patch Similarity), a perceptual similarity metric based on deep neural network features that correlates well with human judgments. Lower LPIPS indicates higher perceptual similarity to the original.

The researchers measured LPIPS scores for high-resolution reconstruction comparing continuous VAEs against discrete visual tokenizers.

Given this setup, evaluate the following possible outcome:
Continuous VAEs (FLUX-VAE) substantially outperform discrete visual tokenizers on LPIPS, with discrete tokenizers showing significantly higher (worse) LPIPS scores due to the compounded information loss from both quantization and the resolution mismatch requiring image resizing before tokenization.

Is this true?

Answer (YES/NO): YES